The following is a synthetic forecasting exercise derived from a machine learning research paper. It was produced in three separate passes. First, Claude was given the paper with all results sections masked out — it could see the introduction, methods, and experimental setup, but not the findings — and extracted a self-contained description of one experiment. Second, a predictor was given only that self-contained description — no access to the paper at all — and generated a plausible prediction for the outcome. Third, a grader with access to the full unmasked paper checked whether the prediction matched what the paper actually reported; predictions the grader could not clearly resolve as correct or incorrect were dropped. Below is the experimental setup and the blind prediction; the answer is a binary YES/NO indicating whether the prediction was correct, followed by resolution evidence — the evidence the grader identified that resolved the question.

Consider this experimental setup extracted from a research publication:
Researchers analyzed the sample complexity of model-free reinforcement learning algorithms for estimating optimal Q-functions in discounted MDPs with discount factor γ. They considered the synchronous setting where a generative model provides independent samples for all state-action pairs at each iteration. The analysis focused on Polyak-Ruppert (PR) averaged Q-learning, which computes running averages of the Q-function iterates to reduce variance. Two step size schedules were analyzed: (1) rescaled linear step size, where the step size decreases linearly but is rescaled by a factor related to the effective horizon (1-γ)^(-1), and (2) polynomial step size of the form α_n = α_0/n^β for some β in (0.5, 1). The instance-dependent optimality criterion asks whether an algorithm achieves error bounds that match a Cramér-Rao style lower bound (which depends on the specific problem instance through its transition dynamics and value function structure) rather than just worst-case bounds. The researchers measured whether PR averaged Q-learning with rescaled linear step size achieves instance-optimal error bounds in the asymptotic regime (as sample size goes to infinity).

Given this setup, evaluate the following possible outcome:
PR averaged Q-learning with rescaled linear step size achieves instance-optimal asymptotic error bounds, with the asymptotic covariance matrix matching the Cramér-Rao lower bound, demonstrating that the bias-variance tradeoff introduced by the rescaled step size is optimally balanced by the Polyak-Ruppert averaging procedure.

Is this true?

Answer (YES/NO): NO